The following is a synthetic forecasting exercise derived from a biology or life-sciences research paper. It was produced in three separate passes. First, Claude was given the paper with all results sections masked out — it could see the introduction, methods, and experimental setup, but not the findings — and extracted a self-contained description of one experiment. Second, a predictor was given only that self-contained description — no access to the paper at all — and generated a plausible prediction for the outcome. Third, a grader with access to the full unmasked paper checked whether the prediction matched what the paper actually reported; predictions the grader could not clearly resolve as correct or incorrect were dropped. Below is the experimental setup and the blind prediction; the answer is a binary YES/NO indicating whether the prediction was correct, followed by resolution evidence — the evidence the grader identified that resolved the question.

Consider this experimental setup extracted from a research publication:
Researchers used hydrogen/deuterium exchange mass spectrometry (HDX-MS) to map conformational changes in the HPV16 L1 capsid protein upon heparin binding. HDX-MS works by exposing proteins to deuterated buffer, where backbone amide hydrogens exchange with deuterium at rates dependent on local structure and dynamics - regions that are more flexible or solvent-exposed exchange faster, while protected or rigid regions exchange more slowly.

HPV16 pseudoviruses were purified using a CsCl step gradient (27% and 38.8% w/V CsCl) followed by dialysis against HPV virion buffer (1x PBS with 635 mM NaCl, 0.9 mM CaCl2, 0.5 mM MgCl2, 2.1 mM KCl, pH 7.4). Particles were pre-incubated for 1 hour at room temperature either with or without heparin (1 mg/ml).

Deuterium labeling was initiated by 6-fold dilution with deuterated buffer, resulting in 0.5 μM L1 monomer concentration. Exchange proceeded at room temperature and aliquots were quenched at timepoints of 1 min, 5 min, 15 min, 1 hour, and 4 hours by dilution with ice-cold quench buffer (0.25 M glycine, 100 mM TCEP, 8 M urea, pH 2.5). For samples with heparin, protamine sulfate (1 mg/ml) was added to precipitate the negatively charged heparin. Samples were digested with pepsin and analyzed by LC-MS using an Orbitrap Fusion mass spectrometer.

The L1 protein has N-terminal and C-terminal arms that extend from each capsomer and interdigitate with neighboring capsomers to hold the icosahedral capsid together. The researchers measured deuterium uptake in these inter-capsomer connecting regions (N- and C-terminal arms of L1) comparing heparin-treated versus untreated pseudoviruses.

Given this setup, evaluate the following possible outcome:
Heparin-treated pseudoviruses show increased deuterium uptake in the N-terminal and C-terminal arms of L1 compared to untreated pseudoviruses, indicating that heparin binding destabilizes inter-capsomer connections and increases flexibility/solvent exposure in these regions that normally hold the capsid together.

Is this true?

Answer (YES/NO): NO